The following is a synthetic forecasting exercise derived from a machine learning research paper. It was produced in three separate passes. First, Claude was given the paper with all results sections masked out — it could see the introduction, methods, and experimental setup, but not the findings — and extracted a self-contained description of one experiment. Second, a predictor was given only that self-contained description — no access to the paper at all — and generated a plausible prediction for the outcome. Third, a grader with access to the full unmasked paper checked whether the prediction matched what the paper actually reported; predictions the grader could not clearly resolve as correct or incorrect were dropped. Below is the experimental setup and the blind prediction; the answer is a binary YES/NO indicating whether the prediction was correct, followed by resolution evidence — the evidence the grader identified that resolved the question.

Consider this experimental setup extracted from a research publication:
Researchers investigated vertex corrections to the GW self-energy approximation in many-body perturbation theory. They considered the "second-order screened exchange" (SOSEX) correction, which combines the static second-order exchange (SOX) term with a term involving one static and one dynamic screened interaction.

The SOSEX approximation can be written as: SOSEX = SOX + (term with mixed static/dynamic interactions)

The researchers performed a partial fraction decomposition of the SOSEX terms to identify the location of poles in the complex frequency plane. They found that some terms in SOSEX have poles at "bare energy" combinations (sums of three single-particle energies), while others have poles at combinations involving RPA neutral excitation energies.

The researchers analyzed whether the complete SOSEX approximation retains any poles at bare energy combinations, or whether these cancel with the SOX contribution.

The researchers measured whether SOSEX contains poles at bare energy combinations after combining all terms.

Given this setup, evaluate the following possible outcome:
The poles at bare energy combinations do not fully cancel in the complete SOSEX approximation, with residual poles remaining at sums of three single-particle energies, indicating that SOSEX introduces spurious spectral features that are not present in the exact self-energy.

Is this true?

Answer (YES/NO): NO